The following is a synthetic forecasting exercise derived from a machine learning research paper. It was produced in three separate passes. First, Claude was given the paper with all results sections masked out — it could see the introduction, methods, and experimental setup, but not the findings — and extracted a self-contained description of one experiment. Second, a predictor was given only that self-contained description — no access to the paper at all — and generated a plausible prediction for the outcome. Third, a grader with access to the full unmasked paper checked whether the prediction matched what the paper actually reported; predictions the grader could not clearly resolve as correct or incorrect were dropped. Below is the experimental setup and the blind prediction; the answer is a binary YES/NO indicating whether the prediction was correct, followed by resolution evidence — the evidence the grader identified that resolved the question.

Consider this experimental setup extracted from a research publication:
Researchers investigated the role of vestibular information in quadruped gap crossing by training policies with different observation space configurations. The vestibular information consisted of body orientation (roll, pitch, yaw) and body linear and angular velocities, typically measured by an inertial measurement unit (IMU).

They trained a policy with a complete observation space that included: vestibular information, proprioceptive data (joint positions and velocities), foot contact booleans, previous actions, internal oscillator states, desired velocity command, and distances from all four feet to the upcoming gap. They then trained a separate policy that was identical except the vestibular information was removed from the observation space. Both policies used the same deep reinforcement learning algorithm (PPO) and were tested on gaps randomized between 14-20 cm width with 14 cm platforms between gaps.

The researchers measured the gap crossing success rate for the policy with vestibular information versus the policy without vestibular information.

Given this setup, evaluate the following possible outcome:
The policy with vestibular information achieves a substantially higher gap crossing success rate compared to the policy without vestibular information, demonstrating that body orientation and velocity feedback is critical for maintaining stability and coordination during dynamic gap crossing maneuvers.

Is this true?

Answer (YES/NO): YES